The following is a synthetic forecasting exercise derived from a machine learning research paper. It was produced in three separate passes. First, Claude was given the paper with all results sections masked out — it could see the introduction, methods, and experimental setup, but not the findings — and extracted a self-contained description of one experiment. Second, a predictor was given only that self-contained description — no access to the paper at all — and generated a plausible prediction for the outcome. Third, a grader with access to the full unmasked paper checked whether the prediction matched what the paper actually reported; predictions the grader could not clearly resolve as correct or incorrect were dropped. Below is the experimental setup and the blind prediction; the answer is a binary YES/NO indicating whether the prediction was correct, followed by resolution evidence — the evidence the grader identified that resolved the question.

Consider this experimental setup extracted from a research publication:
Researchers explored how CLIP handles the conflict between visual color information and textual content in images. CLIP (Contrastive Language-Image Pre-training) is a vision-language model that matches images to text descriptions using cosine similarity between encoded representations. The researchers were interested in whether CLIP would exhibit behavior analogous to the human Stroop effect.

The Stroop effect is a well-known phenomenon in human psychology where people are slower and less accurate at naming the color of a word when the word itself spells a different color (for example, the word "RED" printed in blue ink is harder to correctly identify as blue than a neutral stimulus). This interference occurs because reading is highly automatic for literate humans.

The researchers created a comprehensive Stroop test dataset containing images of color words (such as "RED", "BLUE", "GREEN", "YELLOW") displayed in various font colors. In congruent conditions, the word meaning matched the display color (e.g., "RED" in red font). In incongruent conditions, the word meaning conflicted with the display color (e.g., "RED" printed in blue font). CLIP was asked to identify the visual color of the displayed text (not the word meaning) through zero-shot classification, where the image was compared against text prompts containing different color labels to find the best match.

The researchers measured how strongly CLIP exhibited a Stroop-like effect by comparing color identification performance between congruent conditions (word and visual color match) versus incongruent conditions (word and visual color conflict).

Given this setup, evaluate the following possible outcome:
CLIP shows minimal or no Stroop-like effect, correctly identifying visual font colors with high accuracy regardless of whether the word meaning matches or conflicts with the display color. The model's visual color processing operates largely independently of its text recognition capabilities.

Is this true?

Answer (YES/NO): NO